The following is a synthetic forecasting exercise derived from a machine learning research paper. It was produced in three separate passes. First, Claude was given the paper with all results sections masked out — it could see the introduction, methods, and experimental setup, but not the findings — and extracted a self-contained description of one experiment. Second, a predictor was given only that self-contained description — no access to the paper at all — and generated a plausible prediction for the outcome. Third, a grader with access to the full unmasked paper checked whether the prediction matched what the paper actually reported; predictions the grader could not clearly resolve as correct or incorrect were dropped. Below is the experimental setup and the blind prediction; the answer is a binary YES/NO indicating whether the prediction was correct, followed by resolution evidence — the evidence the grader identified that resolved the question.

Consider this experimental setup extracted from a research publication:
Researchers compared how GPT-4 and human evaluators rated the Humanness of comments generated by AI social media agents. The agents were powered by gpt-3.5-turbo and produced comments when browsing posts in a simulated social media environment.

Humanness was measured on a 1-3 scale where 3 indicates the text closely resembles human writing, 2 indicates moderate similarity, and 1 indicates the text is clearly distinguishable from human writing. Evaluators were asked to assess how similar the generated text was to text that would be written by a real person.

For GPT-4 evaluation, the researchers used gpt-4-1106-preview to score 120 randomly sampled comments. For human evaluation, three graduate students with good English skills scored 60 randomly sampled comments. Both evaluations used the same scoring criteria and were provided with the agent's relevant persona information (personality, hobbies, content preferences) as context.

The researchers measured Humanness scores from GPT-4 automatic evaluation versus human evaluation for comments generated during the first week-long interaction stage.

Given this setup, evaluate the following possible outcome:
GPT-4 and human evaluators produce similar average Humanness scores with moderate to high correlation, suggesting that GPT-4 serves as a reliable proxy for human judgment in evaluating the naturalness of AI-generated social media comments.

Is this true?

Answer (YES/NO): NO